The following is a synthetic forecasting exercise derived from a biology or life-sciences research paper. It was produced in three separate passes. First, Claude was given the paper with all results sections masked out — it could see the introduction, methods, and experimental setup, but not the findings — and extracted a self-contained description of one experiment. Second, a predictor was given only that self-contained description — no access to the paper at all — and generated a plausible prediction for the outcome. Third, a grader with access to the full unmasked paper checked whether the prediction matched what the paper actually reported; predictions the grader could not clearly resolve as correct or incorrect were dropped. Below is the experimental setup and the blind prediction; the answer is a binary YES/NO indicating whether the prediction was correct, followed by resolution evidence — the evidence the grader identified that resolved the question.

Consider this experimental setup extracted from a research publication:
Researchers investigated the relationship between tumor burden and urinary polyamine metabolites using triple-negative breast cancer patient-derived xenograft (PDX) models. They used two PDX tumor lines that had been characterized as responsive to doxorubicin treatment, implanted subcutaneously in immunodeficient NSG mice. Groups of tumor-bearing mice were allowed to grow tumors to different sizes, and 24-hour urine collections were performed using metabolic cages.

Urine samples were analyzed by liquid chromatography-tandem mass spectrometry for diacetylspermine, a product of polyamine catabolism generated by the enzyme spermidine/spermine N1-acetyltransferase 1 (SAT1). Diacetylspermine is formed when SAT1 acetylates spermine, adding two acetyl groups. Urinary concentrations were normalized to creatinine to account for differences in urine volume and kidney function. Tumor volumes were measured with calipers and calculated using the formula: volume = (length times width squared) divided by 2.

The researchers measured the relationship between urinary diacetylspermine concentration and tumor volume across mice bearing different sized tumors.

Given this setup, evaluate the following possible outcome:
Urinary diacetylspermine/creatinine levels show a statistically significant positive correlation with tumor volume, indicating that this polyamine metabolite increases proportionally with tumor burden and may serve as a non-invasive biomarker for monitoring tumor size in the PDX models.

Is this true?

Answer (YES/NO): YES